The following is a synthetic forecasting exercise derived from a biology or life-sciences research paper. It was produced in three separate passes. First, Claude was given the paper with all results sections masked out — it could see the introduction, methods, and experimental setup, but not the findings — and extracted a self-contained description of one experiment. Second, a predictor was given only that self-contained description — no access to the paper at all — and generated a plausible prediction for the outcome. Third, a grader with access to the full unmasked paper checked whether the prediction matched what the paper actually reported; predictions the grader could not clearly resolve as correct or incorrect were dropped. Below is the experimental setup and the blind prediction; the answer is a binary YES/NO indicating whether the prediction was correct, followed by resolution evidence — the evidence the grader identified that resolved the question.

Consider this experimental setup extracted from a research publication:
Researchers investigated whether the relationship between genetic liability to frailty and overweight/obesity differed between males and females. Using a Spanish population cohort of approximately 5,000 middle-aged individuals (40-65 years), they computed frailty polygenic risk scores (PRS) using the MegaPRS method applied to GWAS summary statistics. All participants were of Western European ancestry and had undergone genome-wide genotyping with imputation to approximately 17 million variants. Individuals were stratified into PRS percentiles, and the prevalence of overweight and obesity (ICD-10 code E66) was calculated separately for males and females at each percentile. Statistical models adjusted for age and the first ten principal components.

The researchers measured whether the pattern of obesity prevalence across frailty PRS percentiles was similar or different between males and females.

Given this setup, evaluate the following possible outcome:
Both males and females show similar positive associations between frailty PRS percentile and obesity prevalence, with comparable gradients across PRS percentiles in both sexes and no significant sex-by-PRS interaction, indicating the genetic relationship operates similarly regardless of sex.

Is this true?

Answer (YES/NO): YES